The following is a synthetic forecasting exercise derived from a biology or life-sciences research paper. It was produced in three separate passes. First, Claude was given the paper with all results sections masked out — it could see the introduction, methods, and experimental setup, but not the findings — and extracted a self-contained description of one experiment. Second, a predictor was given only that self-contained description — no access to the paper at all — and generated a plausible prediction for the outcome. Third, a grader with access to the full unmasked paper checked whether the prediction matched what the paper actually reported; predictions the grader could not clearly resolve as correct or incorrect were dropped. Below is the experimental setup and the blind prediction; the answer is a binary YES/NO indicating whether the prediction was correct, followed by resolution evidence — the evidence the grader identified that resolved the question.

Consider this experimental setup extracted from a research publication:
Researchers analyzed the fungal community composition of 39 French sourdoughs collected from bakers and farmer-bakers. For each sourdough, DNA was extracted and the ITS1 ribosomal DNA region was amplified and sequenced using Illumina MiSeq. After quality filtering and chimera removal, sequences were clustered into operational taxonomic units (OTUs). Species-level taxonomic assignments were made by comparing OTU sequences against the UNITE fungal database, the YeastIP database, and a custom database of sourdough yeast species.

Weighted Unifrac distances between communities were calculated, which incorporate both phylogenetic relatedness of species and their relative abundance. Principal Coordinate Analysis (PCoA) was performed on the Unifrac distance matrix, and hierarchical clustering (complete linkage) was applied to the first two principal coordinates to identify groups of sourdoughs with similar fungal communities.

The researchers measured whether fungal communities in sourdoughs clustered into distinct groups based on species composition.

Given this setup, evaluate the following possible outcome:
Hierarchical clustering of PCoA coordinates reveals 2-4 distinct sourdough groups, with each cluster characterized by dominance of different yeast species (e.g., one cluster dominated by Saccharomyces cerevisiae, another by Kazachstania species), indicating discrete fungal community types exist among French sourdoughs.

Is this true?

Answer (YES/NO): YES